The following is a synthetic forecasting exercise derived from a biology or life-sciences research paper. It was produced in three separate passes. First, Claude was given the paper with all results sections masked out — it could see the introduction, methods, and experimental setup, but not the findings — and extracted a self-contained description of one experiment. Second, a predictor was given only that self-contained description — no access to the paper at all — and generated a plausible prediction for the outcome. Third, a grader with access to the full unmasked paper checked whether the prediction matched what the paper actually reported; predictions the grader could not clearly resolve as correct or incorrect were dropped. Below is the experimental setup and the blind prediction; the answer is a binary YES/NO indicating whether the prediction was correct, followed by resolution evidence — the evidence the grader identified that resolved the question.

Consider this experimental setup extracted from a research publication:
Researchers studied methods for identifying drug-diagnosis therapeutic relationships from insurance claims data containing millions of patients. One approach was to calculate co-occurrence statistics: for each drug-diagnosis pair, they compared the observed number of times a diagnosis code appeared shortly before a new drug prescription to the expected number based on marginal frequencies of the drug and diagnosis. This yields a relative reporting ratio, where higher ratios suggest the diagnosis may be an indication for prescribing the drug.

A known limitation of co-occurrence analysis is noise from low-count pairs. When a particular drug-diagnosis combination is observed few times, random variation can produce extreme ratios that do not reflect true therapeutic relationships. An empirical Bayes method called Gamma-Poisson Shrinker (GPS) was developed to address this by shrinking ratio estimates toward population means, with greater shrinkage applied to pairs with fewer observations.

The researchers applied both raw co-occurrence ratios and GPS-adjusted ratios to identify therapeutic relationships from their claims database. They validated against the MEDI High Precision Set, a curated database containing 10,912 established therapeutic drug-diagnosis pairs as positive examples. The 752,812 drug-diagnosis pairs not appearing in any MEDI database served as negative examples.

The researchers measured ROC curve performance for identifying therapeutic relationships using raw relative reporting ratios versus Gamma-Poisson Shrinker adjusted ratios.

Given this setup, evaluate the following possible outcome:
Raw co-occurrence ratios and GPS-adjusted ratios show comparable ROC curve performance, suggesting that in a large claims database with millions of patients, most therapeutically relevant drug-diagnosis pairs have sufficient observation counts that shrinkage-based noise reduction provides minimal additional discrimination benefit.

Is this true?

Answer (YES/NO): YES